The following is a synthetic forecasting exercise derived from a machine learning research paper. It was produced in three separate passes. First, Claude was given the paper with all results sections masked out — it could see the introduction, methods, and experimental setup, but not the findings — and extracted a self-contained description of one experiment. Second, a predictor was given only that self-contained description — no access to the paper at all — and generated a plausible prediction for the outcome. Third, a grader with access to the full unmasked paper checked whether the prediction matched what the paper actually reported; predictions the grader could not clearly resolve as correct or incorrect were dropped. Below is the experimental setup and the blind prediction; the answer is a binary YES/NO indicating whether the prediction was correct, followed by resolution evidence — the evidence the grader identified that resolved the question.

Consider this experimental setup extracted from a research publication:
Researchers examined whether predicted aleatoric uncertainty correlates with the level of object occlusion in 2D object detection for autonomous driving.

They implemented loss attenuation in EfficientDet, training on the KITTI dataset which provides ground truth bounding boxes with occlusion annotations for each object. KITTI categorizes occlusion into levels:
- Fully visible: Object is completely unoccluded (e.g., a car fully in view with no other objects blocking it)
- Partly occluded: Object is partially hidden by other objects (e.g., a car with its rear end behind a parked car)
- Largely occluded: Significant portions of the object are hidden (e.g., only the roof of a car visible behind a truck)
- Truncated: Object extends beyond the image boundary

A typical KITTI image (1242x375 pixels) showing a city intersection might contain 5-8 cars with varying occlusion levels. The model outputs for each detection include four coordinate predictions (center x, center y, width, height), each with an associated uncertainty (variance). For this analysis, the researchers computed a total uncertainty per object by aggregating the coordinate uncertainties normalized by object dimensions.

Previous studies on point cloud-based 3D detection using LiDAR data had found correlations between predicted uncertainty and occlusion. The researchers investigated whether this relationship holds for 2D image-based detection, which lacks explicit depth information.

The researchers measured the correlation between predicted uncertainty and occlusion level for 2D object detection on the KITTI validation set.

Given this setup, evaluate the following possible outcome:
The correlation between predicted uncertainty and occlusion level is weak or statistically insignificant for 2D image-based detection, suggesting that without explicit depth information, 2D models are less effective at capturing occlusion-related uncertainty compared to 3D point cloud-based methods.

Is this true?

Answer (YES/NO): NO